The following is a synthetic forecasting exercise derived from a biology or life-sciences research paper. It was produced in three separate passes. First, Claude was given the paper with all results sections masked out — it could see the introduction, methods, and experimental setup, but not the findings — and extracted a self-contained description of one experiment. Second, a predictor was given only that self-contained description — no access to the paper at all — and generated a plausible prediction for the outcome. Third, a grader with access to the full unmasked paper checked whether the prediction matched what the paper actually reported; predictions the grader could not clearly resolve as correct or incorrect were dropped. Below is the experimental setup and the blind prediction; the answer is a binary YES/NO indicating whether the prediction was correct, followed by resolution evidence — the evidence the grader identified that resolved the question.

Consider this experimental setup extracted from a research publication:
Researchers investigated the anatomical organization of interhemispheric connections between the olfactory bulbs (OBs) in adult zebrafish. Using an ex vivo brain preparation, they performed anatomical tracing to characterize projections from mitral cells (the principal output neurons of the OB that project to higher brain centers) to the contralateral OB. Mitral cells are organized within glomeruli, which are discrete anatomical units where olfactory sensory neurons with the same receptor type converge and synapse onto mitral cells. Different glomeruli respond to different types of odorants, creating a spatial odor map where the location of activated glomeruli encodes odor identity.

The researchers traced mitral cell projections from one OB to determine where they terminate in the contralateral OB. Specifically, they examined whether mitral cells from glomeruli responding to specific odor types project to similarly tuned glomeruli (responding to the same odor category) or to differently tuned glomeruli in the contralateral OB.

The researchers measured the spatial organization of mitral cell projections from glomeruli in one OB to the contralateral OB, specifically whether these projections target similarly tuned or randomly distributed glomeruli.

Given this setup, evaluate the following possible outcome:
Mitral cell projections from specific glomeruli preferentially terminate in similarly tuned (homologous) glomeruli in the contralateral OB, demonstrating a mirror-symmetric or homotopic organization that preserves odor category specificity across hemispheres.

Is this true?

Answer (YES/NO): YES